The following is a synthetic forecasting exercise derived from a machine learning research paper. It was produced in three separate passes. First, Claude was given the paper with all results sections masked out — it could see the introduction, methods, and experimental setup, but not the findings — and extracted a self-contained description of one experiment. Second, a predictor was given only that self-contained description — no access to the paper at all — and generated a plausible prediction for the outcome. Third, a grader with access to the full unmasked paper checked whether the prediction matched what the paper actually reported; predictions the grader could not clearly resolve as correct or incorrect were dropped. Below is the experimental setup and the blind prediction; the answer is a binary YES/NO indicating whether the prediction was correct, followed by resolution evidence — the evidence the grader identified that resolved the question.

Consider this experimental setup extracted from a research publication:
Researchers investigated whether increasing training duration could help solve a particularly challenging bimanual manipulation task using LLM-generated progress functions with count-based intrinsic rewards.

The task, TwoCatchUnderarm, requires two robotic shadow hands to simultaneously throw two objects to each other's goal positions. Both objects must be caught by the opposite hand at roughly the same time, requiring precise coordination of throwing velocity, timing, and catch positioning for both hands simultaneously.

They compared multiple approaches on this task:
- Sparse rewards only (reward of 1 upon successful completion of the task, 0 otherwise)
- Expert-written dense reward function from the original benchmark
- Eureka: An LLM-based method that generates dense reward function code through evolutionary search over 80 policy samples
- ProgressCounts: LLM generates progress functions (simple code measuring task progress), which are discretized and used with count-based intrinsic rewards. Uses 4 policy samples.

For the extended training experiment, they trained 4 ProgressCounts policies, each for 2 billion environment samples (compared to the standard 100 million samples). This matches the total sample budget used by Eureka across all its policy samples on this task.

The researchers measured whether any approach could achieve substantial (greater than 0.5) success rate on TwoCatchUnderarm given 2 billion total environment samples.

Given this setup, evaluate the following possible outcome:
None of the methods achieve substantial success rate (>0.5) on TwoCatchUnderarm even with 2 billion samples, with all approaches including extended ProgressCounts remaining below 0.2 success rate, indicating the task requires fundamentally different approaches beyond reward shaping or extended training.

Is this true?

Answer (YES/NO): NO